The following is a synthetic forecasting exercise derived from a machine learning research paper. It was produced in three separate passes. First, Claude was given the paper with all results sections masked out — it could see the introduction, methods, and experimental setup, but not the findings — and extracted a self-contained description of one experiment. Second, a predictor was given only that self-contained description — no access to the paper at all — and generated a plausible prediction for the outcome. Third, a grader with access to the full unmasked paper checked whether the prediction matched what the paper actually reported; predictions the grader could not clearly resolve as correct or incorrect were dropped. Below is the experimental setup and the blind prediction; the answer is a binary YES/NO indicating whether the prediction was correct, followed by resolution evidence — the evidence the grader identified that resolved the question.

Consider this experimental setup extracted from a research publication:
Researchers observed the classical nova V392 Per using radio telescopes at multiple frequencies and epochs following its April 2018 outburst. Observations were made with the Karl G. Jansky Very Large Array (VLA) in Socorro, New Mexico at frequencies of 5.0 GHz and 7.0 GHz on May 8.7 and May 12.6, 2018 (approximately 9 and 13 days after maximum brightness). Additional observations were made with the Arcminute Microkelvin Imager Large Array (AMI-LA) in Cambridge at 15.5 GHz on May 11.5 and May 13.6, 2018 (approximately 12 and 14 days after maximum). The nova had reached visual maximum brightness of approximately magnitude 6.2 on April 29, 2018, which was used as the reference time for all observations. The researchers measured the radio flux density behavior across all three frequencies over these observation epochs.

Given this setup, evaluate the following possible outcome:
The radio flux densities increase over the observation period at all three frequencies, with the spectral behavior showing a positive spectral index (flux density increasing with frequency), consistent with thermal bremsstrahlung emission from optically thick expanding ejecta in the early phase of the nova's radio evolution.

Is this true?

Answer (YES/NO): NO